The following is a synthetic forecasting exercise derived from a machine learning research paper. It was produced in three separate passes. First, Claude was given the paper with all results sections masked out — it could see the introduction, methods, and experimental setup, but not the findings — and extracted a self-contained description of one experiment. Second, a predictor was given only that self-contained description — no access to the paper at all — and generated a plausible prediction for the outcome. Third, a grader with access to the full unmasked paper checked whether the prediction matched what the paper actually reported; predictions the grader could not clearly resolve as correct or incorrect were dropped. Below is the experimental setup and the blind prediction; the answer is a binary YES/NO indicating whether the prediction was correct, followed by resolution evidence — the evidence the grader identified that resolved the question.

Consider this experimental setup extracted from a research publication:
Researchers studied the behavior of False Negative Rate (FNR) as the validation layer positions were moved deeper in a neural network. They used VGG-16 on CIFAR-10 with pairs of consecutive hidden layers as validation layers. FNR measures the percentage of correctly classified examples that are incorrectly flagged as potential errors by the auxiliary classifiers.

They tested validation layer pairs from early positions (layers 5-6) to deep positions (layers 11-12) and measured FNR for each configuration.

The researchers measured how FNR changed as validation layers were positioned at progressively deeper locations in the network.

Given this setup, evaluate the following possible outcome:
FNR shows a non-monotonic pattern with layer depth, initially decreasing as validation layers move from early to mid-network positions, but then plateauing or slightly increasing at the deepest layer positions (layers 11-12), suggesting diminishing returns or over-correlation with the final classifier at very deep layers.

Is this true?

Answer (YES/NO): NO